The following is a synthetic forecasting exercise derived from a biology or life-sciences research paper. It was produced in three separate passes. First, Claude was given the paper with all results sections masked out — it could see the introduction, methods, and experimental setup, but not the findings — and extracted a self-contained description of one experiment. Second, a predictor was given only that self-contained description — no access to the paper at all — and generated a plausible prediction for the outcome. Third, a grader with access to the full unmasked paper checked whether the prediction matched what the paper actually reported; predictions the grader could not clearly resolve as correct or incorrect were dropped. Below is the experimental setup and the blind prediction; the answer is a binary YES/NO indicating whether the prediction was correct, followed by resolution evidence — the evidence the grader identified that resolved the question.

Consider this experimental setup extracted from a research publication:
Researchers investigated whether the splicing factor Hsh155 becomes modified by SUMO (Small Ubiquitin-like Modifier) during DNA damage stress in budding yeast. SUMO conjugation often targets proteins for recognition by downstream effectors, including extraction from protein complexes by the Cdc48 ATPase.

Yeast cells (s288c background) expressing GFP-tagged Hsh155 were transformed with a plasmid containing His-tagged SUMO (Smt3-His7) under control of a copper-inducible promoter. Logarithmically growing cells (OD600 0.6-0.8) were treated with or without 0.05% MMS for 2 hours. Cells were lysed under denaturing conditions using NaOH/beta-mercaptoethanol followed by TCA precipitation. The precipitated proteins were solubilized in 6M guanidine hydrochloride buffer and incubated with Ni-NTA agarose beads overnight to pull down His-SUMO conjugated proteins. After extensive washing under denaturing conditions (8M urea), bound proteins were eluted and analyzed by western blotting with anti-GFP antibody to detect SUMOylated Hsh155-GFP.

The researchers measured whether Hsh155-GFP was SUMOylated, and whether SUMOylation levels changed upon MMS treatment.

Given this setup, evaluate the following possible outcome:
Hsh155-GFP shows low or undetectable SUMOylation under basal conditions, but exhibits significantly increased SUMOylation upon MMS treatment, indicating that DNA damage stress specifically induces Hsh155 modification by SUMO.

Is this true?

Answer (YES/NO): NO